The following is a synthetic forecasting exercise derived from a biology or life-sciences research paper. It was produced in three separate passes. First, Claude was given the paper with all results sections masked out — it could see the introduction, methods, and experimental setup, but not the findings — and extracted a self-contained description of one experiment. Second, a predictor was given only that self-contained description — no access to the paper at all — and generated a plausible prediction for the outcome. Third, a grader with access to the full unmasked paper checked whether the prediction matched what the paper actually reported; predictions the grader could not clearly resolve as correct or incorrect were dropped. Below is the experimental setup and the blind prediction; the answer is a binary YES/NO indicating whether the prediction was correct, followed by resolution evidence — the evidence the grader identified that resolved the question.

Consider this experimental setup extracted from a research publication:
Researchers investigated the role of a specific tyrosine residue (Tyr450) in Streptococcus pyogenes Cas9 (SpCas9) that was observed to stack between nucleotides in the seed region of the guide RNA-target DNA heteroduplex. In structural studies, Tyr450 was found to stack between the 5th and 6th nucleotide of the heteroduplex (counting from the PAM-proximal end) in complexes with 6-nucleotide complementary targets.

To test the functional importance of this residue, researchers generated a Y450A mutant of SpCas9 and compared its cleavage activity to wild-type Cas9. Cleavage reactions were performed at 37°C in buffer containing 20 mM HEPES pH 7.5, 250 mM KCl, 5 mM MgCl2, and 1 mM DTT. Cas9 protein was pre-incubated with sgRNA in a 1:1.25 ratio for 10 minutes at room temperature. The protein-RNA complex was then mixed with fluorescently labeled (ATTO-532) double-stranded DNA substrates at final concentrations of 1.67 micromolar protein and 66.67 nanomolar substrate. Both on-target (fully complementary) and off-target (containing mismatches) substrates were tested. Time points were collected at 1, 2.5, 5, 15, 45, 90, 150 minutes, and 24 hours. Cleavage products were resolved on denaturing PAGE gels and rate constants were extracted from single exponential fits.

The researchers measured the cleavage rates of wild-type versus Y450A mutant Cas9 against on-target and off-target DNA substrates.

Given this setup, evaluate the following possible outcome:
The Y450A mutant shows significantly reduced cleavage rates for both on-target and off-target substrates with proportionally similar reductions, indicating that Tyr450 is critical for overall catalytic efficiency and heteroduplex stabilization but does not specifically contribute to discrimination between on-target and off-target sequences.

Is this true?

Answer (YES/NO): NO